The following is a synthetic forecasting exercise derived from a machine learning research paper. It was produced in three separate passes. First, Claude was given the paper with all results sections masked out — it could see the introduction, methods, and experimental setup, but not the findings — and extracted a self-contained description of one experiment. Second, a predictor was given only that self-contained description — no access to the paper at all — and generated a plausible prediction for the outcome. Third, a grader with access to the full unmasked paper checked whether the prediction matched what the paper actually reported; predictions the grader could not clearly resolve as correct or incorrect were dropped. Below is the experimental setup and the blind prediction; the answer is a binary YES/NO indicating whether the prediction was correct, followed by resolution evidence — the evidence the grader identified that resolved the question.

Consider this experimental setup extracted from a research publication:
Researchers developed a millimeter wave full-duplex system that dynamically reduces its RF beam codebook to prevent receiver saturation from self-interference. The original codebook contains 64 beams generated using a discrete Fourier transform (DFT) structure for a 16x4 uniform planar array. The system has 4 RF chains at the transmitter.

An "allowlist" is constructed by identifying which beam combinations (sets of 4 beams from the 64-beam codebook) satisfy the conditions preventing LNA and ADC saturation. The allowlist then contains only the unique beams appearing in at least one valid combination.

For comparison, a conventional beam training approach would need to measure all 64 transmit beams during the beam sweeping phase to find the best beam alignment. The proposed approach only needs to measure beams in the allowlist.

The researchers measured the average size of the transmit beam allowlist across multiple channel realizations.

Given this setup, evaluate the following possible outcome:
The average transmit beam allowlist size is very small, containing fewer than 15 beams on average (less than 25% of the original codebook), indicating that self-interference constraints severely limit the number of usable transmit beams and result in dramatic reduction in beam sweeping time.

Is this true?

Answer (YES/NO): NO